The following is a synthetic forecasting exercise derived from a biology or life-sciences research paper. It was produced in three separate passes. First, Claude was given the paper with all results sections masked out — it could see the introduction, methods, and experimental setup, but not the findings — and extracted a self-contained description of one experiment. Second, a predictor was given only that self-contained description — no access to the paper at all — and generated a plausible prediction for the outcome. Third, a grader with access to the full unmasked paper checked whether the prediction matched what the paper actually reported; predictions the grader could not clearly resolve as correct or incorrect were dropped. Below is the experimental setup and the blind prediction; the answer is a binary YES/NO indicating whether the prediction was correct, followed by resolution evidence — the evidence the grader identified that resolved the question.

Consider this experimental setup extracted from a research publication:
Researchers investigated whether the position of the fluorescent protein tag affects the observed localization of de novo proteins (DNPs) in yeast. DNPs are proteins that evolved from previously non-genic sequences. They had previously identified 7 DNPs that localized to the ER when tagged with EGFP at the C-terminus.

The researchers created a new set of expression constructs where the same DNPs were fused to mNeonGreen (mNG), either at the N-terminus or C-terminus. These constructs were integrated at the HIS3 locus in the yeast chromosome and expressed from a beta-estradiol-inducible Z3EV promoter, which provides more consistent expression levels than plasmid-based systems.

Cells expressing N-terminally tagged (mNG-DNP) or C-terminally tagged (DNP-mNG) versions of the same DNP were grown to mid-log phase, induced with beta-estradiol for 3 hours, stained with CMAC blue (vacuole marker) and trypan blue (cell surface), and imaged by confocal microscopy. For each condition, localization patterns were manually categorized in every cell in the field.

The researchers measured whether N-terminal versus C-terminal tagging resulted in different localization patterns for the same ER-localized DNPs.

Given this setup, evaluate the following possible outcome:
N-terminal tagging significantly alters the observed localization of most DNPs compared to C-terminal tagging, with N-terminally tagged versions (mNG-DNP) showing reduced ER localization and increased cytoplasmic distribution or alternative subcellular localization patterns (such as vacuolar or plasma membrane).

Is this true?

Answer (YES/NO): NO